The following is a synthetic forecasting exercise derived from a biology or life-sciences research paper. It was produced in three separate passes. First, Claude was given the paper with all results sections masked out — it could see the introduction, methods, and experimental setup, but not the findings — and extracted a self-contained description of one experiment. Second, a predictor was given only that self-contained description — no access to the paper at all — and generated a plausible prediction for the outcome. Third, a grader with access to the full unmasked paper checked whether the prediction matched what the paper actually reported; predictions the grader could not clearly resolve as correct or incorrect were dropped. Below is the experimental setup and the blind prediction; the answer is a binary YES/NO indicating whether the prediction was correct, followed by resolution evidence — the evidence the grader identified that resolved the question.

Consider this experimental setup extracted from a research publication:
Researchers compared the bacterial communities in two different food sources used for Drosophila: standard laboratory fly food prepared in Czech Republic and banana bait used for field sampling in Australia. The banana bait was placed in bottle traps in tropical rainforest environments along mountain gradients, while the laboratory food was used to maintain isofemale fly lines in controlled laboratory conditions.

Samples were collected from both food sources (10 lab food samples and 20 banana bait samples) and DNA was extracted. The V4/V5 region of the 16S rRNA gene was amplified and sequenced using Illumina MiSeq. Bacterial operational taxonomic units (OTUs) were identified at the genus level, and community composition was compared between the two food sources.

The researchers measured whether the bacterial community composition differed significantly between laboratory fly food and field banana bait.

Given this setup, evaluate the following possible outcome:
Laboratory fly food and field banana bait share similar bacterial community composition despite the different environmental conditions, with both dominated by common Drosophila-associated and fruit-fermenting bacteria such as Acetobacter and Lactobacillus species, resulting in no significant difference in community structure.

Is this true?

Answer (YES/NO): YES